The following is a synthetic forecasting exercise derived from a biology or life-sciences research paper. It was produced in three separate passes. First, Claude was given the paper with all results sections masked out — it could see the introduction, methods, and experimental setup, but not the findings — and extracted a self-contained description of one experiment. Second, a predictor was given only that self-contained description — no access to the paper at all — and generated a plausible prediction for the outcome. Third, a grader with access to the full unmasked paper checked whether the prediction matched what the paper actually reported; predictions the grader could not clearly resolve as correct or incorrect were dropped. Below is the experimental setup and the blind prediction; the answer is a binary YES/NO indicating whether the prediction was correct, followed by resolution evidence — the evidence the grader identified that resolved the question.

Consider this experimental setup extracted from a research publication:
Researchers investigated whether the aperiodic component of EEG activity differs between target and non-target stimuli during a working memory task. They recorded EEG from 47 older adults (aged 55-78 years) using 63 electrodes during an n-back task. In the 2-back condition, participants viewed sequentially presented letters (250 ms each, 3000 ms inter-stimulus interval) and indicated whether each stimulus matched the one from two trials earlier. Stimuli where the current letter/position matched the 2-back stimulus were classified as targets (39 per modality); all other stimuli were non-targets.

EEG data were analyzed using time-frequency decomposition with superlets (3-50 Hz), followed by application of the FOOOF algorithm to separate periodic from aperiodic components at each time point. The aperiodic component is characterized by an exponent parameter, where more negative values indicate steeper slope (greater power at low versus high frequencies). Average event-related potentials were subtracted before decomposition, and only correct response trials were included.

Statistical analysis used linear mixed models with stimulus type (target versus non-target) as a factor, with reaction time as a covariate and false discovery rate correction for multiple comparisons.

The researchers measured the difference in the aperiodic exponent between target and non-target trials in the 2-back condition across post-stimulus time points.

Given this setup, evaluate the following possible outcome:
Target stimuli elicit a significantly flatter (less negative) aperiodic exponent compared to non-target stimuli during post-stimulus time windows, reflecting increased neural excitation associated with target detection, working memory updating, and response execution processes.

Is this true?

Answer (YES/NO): NO